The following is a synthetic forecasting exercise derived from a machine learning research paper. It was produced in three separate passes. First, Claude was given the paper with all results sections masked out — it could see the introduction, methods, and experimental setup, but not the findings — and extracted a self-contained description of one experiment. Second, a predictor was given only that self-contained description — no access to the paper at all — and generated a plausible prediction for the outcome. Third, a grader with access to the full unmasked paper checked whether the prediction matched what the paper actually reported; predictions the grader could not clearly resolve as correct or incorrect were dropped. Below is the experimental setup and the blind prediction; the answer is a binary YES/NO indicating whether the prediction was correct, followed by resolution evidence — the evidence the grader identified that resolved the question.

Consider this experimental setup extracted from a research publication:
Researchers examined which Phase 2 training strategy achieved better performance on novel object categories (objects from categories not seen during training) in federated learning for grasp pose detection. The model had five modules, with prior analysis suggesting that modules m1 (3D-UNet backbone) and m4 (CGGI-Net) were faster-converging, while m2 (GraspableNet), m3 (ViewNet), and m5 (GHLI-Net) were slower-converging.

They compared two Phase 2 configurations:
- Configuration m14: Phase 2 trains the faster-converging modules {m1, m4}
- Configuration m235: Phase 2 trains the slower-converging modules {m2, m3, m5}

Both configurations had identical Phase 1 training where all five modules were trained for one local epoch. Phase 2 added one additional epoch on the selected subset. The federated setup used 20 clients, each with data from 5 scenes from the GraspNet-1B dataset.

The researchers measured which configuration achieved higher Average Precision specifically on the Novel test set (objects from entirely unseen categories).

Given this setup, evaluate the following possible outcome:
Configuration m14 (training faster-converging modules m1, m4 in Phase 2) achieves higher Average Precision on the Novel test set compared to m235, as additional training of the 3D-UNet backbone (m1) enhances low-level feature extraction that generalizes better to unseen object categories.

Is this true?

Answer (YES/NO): YES